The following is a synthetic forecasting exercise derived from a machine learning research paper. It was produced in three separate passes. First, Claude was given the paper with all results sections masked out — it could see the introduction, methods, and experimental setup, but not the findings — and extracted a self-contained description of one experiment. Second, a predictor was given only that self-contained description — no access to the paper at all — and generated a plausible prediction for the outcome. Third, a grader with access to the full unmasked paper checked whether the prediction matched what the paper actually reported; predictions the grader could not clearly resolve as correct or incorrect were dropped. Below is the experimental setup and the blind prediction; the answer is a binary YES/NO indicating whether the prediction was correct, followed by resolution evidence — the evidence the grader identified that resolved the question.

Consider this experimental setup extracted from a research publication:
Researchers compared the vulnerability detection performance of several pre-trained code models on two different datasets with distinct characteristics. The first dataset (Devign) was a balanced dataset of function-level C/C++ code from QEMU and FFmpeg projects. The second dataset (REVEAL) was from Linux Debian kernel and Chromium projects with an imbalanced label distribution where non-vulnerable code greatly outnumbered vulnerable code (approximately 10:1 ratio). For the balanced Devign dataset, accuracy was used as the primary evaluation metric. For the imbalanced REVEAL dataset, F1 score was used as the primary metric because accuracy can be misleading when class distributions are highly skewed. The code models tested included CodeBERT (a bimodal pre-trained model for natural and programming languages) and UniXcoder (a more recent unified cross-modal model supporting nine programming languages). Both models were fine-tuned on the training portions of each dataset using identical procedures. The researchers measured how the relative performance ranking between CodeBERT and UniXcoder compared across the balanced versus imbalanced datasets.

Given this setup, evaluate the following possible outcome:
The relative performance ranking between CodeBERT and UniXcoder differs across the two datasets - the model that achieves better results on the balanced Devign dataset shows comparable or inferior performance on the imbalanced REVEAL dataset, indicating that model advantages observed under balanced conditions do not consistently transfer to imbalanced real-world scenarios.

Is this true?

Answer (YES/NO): NO